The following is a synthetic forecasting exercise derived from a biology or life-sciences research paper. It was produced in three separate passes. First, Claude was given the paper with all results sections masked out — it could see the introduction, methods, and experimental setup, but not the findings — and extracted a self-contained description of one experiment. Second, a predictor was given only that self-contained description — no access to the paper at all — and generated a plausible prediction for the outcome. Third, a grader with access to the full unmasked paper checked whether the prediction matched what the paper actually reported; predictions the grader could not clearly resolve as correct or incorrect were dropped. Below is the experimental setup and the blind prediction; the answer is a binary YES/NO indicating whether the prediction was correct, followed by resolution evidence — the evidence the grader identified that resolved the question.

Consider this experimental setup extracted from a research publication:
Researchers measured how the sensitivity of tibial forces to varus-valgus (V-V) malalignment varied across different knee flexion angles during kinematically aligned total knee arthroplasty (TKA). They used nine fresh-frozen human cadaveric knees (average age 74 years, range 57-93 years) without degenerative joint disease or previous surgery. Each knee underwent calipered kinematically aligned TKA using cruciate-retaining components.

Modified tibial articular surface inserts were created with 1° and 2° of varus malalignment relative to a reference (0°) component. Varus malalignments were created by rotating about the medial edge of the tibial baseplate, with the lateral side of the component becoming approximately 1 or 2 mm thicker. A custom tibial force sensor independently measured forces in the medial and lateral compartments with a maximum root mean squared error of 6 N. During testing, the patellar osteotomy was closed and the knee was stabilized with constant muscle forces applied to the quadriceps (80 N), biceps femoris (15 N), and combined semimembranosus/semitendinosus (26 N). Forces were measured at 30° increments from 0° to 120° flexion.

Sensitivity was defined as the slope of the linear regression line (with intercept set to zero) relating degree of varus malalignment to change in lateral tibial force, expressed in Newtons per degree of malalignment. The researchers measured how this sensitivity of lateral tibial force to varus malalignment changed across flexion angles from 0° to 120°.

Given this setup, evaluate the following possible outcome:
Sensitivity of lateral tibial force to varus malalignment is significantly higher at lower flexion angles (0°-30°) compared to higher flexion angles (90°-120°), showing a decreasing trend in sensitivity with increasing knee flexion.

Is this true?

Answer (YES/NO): NO